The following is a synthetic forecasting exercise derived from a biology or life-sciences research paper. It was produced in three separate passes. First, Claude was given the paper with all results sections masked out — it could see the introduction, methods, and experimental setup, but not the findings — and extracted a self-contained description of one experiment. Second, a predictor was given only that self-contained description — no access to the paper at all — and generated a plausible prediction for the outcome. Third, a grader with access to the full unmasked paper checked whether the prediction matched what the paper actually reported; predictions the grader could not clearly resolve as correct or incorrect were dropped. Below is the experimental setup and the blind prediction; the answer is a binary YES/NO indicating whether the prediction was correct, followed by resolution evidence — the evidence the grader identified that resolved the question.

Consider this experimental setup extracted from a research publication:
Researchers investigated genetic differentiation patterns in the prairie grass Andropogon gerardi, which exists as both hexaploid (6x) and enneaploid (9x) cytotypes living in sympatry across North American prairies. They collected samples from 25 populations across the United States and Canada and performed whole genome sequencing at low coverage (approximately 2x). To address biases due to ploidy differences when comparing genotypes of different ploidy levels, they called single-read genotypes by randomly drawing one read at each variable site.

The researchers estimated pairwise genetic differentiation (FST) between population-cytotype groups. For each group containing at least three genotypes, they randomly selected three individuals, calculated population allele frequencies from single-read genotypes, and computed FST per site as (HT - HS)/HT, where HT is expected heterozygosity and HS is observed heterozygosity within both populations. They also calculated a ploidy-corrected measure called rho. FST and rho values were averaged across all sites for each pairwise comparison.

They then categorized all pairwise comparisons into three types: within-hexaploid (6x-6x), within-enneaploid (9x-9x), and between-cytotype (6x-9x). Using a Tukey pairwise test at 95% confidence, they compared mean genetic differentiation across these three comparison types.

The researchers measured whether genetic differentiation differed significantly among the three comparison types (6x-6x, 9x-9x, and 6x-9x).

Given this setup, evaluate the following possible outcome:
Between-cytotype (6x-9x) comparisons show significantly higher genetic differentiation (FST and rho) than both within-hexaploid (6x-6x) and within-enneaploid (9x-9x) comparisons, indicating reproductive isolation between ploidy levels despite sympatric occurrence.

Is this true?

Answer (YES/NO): NO